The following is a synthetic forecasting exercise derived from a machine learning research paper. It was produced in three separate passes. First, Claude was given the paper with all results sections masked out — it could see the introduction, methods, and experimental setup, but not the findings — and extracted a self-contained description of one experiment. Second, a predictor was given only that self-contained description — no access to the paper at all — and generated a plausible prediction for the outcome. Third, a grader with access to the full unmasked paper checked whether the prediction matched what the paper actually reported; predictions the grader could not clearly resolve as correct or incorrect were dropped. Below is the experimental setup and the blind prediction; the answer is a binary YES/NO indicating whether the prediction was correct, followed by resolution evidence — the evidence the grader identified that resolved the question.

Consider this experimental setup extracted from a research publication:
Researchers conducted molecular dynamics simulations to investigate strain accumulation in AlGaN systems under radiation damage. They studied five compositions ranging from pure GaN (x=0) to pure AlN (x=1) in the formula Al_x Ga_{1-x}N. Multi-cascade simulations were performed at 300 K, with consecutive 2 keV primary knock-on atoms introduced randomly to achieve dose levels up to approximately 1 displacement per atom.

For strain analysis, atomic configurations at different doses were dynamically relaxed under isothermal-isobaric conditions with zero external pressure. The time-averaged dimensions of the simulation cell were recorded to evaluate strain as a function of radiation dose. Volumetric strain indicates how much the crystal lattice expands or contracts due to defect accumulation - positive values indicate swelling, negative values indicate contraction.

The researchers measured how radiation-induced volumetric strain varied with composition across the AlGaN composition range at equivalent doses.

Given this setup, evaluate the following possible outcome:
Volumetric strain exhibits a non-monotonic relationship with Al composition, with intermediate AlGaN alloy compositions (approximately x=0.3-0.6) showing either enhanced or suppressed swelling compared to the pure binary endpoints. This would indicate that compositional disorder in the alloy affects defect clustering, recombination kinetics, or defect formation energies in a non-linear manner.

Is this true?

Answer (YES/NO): NO